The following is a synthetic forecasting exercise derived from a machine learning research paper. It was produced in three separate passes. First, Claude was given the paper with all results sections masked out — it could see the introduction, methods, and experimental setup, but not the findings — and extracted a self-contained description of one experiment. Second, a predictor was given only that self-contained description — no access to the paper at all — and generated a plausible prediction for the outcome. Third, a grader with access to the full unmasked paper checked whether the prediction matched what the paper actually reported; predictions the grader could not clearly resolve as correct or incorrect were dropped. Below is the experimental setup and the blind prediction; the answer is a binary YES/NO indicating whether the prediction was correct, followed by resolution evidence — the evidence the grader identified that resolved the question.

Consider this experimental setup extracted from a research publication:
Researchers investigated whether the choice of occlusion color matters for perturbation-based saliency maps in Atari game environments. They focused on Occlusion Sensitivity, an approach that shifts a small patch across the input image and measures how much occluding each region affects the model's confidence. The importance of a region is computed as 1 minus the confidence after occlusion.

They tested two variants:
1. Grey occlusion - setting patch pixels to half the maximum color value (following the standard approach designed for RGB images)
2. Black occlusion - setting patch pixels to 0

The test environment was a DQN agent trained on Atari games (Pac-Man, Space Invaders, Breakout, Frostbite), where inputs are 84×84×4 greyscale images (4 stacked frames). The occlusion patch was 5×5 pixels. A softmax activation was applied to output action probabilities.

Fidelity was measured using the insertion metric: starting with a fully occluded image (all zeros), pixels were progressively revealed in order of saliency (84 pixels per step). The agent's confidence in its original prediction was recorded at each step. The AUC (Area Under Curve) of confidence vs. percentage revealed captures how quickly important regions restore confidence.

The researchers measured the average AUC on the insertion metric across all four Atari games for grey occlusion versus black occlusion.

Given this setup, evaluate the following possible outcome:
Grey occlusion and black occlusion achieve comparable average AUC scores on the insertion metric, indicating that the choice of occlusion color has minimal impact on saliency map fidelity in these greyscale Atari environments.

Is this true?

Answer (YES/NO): NO